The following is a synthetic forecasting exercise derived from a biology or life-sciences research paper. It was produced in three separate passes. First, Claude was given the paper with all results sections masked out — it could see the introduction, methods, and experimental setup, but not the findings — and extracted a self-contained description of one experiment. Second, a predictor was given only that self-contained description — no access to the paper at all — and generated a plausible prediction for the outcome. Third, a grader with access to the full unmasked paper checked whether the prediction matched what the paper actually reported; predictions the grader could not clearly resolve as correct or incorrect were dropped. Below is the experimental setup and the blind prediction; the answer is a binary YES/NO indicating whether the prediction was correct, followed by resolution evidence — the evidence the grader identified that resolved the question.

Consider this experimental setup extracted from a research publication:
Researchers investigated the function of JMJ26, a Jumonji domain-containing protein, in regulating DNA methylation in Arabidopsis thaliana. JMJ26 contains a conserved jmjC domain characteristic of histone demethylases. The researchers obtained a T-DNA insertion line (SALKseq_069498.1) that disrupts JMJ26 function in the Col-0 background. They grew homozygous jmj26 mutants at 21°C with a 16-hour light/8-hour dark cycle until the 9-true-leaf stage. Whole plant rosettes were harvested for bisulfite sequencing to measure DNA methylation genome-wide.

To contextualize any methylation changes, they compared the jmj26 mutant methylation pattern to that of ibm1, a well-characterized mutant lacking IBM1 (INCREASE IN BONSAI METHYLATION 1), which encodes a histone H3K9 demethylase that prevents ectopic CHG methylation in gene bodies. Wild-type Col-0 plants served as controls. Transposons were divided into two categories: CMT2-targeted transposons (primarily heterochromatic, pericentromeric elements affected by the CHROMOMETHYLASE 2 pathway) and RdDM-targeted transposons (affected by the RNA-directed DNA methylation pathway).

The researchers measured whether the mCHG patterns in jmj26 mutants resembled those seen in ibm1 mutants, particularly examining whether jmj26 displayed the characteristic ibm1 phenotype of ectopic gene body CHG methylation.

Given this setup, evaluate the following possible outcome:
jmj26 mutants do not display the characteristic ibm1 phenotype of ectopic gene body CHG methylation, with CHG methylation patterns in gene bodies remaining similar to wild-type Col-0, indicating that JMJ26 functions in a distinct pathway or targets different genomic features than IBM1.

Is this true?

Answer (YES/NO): YES